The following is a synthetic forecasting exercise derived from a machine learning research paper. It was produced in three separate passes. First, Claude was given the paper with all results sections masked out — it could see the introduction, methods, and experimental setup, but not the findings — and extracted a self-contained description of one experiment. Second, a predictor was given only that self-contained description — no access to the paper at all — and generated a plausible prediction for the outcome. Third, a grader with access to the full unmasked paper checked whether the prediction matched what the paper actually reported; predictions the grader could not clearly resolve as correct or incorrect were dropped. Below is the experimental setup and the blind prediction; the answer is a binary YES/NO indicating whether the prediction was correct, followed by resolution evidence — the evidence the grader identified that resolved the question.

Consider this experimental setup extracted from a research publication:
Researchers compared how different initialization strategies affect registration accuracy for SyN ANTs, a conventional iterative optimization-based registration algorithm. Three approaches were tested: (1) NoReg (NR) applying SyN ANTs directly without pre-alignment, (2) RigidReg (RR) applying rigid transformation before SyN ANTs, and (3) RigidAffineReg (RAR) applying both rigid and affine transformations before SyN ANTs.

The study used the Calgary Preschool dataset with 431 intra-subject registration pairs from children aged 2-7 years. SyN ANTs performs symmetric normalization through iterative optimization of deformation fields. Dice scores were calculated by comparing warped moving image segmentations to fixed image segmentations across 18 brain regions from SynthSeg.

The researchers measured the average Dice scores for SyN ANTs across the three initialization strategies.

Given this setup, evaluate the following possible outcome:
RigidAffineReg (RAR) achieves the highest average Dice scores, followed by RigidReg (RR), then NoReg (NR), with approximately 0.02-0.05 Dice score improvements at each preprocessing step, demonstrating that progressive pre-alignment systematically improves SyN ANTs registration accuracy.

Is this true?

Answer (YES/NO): NO